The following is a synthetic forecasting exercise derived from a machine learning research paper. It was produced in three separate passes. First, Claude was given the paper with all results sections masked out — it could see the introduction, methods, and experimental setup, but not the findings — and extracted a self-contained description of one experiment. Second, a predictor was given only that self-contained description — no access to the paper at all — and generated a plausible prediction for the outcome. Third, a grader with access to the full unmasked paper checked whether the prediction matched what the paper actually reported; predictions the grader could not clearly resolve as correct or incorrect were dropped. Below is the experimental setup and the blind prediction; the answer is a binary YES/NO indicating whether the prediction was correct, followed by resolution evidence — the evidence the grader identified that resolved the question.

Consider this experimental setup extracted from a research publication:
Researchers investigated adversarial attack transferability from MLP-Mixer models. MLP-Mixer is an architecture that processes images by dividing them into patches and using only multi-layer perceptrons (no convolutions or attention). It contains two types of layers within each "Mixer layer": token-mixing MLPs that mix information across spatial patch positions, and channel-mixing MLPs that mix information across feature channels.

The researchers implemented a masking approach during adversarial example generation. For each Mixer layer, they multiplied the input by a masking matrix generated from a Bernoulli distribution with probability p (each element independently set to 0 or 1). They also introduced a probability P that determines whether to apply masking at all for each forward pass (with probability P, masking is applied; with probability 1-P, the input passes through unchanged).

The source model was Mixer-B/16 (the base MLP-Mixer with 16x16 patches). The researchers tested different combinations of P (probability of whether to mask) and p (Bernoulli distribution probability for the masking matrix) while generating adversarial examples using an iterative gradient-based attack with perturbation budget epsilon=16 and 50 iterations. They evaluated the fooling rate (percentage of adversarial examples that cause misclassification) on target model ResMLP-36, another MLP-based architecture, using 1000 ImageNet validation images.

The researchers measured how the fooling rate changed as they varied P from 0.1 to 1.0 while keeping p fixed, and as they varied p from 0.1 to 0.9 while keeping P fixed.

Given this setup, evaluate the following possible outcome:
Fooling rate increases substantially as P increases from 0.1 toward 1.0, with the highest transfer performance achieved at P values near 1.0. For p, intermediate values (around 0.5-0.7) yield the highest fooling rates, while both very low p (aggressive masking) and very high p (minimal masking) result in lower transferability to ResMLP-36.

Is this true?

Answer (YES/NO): NO